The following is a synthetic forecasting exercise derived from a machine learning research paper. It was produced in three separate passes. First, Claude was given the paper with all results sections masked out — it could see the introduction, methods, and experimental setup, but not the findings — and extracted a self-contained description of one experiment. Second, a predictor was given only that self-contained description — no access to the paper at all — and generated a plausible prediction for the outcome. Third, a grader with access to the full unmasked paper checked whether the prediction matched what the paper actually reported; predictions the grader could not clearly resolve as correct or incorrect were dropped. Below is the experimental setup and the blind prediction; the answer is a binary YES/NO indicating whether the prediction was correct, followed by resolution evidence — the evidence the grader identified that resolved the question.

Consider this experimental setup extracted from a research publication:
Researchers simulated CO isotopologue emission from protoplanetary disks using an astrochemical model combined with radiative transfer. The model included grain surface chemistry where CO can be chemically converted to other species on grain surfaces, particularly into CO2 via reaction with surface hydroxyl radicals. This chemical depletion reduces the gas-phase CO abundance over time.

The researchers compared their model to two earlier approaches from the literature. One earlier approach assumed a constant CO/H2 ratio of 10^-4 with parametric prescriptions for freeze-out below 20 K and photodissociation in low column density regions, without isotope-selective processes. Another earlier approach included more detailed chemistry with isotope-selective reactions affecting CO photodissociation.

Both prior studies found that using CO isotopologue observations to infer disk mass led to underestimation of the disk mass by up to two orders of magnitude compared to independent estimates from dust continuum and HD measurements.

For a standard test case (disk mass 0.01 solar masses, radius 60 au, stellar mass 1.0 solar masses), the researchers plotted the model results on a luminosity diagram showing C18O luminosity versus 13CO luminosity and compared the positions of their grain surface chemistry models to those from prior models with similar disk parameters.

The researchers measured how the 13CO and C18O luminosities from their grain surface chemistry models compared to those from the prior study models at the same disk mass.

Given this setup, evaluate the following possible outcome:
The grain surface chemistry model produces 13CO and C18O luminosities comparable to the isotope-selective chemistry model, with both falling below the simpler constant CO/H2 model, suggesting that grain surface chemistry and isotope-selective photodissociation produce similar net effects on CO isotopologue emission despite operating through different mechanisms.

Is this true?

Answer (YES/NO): NO